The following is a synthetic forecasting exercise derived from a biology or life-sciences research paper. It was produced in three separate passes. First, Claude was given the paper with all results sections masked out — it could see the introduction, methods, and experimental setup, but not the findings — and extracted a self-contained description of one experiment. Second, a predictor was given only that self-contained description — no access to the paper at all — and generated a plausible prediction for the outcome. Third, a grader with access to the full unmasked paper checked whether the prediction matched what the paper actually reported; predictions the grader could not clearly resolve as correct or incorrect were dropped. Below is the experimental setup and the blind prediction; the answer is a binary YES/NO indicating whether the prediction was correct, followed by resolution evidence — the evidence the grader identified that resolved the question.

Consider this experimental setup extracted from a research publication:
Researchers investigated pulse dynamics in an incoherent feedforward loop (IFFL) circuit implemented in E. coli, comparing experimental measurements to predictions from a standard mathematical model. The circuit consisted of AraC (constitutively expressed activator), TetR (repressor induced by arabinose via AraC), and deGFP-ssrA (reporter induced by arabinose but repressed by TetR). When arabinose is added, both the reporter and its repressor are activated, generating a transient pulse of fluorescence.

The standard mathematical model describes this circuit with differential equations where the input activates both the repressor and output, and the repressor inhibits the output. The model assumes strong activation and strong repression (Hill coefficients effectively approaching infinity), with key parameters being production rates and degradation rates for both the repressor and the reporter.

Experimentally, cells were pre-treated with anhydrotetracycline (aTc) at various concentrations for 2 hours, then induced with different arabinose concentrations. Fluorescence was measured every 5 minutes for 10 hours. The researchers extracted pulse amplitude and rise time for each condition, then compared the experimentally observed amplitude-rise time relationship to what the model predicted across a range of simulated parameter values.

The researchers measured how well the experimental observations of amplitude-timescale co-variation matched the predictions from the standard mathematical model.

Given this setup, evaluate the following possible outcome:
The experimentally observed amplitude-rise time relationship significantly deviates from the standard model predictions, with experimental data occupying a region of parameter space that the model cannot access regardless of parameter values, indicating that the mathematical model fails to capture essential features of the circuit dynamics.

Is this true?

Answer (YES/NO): YES